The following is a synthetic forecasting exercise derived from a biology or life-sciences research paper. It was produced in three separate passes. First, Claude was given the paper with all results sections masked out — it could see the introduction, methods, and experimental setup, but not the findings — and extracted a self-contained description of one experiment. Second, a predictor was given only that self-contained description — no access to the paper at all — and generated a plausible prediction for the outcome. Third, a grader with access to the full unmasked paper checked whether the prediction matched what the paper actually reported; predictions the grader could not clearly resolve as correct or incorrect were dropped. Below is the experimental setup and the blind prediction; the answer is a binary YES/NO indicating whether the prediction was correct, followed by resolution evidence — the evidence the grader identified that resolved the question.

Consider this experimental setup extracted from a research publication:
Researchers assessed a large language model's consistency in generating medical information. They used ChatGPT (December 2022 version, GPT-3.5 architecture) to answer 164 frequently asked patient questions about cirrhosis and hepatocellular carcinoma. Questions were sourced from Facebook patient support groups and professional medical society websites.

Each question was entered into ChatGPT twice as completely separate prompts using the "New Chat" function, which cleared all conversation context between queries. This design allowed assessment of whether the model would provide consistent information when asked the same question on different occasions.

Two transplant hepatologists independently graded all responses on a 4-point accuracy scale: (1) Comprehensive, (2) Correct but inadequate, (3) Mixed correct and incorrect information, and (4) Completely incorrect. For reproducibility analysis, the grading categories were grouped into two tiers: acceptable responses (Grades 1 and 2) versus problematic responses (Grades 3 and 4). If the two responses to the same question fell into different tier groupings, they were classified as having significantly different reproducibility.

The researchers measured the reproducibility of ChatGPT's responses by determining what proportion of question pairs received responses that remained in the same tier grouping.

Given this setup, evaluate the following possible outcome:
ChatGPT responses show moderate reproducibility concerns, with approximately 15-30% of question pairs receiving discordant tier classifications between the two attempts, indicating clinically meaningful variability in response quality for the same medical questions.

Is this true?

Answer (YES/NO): NO